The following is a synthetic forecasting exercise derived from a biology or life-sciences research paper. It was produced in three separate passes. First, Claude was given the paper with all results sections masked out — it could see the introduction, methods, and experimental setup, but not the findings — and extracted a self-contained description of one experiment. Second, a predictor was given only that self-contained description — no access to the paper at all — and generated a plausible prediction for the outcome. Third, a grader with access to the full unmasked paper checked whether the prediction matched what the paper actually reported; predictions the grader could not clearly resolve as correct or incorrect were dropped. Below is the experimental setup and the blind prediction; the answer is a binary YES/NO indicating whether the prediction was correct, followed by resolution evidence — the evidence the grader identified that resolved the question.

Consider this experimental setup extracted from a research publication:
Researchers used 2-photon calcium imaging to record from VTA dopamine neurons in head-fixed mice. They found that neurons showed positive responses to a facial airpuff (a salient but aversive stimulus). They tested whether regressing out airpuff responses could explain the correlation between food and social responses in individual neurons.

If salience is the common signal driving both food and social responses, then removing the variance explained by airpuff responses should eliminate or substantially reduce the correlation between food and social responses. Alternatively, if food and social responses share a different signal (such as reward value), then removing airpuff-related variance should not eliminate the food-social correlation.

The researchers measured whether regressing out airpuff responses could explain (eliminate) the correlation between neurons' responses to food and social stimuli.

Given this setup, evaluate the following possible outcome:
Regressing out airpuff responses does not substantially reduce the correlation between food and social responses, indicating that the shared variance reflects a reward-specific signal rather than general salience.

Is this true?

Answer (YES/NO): YES